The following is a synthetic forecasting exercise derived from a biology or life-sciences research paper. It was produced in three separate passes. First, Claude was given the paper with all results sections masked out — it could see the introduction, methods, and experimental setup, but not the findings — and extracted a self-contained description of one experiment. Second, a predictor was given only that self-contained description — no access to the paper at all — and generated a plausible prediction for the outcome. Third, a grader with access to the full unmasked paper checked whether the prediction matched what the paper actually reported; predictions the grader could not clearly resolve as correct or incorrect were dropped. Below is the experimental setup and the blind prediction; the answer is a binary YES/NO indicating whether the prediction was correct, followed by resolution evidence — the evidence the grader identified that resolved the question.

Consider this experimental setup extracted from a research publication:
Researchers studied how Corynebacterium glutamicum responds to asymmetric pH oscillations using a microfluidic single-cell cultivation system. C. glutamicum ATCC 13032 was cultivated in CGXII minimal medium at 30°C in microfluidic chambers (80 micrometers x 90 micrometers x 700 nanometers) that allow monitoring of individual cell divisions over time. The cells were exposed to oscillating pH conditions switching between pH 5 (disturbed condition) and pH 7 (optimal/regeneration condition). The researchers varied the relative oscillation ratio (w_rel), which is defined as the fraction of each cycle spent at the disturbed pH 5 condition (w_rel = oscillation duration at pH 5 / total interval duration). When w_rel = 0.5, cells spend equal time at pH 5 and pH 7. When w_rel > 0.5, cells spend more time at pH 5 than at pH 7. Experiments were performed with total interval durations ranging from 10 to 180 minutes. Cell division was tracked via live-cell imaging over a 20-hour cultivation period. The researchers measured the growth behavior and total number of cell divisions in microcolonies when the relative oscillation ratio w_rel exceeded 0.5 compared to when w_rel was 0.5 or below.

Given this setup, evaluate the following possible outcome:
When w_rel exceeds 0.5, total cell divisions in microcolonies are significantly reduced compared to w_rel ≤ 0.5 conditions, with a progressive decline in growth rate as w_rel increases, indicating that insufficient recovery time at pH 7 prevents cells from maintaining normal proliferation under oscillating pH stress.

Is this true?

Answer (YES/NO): YES